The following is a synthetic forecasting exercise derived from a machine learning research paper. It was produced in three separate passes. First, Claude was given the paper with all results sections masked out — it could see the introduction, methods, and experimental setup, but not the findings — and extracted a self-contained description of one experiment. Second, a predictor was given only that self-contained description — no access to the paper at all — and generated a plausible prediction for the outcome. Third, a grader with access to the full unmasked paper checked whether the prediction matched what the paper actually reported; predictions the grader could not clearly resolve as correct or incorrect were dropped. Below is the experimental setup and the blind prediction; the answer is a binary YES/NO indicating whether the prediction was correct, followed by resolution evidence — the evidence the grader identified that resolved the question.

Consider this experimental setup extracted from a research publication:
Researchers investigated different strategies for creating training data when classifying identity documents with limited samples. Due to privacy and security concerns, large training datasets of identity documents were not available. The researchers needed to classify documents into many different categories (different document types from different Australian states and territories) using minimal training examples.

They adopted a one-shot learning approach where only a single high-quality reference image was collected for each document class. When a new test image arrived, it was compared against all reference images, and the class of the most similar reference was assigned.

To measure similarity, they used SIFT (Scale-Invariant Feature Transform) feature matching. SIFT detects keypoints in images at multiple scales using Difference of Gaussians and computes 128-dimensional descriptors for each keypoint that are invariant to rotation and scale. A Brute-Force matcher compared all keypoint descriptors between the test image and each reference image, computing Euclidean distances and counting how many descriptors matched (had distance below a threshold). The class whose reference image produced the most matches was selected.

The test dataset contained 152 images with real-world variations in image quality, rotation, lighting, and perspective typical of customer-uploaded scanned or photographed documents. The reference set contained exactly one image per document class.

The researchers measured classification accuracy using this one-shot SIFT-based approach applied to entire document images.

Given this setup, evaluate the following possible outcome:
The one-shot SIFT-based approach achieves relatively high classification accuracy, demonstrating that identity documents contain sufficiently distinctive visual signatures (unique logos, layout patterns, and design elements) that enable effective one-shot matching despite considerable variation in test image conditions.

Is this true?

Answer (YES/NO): YES